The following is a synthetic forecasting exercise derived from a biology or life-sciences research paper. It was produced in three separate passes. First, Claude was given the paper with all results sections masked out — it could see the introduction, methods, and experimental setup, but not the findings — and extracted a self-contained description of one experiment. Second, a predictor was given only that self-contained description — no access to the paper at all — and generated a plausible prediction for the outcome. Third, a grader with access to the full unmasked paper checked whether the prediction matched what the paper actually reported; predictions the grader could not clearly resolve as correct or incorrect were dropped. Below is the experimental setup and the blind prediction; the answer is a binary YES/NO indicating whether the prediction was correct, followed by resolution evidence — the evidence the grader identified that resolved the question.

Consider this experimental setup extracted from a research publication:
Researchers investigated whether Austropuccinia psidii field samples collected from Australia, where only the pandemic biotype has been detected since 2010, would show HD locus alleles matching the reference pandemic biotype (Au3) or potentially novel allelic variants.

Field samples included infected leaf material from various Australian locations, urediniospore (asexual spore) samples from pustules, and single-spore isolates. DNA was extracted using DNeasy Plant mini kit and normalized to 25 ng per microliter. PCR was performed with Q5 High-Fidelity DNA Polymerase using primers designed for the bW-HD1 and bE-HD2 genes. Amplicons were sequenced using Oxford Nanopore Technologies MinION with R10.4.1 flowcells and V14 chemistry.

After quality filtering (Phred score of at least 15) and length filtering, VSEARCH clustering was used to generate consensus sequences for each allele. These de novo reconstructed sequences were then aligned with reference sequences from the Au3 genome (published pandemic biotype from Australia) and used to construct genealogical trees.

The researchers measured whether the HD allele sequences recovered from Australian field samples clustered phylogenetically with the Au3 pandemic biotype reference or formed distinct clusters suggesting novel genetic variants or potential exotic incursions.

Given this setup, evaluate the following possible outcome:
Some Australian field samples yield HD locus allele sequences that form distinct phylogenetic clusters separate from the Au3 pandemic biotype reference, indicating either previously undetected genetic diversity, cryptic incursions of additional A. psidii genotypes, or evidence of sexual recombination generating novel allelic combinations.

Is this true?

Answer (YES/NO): NO